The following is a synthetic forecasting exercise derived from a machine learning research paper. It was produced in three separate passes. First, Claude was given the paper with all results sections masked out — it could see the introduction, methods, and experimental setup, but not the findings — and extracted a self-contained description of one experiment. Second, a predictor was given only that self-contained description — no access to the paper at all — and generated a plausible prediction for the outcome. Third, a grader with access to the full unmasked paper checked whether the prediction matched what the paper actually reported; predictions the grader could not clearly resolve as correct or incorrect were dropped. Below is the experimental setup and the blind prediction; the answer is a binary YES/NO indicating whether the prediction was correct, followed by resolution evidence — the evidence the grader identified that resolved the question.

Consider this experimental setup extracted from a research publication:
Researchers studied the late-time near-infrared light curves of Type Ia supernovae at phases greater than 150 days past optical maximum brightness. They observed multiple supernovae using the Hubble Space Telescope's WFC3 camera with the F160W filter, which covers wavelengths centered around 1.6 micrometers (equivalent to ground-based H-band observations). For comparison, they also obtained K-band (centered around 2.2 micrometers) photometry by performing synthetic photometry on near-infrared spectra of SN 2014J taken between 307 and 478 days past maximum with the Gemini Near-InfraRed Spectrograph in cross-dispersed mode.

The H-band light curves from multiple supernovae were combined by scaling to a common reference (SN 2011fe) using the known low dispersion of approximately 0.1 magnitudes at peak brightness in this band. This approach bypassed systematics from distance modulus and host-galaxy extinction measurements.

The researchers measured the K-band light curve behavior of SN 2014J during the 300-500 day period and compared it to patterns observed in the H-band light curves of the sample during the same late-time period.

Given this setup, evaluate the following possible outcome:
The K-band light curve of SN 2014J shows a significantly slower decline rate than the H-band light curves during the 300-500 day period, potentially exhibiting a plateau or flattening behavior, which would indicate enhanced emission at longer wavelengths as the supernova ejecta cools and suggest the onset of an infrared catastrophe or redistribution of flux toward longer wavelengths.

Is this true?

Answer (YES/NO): NO